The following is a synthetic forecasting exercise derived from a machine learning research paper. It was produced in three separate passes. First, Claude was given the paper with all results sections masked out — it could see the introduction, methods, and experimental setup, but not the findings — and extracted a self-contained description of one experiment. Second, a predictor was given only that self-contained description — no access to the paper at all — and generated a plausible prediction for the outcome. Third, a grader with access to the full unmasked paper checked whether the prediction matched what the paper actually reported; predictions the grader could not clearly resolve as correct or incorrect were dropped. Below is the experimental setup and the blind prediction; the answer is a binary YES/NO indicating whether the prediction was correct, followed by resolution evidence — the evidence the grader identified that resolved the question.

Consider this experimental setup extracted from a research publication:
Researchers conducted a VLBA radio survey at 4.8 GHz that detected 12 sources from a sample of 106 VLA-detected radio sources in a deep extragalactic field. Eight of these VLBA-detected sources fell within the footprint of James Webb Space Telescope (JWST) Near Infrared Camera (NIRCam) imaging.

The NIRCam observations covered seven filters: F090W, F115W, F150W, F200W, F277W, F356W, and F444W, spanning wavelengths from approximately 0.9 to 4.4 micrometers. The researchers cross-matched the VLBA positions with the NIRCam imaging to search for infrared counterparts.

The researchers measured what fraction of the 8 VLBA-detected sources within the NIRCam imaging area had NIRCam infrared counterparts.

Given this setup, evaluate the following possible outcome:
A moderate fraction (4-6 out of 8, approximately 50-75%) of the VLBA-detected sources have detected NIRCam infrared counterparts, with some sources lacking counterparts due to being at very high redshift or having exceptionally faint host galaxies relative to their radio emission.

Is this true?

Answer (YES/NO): NO